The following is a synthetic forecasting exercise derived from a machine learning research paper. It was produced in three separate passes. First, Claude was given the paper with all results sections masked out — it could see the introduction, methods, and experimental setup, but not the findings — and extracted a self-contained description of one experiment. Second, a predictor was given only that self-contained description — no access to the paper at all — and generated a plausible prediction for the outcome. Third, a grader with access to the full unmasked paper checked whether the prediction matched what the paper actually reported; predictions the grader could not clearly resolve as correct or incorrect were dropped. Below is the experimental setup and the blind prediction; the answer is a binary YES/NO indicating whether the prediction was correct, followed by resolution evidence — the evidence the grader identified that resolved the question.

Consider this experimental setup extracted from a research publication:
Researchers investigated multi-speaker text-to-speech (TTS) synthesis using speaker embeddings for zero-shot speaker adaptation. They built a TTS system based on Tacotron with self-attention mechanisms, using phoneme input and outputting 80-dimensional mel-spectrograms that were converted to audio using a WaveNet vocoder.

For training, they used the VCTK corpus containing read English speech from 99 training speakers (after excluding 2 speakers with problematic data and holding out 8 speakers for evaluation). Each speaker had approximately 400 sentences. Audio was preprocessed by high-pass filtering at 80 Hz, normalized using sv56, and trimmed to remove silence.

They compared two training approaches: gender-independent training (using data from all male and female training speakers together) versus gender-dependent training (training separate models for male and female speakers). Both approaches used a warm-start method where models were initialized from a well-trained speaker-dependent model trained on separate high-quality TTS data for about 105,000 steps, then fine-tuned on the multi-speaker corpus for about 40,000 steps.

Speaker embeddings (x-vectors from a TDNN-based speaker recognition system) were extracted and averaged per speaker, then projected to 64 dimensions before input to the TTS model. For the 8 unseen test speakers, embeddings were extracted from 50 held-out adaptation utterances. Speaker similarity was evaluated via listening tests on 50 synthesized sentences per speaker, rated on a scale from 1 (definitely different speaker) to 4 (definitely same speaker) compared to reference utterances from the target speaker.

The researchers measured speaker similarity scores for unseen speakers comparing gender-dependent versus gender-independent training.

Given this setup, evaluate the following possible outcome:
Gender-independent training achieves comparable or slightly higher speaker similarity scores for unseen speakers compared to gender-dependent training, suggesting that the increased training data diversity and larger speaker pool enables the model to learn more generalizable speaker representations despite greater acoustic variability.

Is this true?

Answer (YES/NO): NO